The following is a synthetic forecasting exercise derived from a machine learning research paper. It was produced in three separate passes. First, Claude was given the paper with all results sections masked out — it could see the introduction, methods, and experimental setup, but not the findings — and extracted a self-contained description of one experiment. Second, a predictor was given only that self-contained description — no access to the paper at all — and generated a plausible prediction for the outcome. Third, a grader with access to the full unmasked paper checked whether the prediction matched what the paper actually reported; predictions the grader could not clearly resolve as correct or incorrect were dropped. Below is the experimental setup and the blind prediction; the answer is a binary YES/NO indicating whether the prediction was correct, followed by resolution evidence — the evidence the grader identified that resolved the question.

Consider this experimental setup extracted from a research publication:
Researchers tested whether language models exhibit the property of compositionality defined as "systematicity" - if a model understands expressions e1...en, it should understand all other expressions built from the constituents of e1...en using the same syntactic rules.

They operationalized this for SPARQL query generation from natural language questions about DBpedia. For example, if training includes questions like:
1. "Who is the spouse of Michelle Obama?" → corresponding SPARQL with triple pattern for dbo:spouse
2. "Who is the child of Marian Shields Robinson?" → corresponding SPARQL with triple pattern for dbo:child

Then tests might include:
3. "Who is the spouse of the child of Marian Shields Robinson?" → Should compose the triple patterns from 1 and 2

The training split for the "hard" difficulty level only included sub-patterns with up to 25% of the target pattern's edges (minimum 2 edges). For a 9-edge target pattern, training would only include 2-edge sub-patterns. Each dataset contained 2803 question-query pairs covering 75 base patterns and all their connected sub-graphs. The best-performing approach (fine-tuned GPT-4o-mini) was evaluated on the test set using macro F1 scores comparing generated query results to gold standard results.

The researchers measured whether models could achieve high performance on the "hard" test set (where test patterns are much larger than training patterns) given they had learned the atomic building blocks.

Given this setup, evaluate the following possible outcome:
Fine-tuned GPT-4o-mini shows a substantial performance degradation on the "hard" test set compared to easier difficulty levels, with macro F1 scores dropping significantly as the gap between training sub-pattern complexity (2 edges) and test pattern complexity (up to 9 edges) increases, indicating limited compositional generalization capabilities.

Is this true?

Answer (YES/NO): YES